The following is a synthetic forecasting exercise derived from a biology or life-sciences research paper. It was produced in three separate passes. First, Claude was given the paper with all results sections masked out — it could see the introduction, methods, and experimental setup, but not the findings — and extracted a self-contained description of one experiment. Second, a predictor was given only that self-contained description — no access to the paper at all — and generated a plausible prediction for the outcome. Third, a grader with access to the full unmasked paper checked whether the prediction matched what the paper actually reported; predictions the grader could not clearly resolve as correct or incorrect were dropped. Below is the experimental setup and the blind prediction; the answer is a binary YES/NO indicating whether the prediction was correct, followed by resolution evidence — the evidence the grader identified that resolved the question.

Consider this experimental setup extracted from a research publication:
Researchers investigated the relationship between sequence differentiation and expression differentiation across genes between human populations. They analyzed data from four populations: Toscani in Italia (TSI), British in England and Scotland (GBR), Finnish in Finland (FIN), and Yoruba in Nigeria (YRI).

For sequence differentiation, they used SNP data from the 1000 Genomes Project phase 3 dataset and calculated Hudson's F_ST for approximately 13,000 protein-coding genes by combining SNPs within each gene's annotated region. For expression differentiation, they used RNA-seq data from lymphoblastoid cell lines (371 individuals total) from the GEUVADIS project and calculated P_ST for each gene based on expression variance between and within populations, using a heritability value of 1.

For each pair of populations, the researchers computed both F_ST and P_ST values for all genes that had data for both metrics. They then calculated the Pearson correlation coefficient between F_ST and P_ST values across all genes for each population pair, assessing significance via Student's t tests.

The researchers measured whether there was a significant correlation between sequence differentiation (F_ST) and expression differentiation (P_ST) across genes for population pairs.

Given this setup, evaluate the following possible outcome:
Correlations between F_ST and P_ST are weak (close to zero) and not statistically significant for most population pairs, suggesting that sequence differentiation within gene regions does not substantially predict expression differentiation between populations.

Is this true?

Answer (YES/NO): NO